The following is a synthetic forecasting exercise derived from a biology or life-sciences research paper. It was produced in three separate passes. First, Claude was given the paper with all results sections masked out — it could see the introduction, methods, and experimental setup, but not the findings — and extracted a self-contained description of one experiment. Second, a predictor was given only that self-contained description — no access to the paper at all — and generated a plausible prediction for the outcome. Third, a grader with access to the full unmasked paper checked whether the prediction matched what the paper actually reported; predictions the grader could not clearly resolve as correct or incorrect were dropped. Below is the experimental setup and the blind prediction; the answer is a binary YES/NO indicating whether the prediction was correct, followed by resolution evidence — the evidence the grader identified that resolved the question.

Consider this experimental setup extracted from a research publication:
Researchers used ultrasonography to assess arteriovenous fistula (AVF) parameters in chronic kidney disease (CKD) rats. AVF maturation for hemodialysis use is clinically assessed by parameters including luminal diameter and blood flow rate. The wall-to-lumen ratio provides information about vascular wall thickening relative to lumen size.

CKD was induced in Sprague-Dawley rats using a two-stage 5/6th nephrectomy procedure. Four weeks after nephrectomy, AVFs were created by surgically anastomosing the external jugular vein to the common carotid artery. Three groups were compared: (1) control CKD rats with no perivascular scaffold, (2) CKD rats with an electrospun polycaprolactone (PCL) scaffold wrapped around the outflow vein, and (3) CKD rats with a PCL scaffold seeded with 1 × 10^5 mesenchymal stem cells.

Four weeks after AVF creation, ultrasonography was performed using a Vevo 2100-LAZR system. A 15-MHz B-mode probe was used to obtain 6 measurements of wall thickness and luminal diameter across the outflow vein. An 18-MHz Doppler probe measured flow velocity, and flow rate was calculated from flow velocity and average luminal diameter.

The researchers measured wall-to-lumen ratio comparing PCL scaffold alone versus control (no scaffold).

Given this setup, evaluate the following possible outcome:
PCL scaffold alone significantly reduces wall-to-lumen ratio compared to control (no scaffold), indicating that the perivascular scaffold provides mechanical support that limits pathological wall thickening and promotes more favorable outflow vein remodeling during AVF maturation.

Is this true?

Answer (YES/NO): YES